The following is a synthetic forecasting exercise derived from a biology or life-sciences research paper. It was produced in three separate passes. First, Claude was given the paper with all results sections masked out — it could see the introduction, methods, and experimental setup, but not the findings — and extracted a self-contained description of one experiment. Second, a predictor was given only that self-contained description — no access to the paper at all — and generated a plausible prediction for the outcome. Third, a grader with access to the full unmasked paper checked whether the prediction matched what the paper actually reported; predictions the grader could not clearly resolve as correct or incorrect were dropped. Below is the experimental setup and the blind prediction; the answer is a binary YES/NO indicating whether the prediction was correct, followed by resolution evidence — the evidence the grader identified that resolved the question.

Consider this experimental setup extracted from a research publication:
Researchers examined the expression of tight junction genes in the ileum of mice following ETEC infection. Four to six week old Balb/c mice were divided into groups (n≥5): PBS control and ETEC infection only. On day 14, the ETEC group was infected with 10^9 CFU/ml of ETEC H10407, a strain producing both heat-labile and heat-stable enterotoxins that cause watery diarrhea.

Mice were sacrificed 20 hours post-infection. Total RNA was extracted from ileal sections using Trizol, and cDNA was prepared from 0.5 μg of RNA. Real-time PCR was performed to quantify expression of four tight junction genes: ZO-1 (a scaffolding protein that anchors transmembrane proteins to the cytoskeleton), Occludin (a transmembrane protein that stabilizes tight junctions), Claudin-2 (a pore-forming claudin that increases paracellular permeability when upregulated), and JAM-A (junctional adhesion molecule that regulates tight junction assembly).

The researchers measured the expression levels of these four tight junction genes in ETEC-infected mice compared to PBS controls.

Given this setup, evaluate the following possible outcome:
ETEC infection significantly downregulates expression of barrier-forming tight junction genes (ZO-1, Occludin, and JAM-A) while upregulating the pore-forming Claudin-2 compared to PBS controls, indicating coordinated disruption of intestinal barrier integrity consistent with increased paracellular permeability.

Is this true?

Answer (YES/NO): YES